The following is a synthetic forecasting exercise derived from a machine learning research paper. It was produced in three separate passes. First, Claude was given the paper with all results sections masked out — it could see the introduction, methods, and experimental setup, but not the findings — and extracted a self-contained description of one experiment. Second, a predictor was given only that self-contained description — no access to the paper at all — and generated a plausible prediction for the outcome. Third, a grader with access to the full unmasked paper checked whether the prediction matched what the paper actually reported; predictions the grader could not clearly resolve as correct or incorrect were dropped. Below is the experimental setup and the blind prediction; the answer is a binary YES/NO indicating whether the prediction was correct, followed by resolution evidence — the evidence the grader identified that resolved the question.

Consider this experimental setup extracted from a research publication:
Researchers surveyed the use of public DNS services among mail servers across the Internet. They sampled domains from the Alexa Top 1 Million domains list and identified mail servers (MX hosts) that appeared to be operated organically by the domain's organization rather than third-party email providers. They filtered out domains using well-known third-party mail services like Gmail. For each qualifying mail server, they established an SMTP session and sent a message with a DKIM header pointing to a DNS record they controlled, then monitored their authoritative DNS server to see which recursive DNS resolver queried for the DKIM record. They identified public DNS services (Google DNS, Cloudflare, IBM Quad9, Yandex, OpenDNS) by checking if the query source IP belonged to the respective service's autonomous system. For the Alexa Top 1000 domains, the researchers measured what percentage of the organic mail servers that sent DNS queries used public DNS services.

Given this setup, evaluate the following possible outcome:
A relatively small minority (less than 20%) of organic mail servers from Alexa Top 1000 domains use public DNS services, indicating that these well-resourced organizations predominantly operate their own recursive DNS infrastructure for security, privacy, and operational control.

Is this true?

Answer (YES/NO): NO